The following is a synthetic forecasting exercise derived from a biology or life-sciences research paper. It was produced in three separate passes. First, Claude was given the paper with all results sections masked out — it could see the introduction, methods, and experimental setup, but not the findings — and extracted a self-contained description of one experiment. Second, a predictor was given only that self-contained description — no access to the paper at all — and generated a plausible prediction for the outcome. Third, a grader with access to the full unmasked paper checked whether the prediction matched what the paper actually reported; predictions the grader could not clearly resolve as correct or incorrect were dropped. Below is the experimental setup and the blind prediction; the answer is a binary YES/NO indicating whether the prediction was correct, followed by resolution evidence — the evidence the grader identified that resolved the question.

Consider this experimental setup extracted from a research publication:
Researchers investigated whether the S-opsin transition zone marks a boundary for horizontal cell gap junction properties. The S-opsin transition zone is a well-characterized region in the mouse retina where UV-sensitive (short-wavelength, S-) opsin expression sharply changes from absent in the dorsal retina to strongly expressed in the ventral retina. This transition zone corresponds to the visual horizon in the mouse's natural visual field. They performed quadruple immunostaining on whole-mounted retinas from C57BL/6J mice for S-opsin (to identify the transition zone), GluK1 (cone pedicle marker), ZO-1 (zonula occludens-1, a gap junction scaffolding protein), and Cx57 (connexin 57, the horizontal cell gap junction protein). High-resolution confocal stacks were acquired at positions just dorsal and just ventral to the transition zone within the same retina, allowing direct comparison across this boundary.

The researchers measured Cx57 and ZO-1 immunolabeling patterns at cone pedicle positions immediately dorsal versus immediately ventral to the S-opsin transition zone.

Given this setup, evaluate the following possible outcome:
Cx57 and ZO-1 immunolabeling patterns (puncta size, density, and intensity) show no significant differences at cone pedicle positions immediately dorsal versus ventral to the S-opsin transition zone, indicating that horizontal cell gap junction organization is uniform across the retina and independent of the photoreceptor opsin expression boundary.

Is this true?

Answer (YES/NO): NO